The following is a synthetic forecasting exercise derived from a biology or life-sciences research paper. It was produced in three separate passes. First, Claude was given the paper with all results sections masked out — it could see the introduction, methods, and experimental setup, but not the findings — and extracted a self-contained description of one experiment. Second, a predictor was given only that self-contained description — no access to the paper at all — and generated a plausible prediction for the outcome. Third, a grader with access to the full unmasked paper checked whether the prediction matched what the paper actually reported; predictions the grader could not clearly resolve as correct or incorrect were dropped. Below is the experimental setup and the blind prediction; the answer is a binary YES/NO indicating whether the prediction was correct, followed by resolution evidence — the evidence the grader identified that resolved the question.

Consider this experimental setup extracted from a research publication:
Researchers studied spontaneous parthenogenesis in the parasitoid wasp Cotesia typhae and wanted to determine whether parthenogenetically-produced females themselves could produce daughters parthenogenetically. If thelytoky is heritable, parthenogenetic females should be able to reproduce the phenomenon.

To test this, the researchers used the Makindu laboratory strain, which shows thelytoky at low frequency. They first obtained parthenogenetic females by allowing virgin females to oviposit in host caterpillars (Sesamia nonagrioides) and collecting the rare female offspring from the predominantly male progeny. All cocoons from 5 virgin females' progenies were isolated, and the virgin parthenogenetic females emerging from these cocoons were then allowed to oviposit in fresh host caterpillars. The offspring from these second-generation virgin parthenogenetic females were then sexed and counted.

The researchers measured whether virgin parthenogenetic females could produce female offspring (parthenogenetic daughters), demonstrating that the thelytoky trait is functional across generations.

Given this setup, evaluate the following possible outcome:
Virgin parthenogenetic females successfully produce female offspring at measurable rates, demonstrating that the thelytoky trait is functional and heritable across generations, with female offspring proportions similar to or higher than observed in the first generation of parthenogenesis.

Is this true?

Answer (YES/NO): NO